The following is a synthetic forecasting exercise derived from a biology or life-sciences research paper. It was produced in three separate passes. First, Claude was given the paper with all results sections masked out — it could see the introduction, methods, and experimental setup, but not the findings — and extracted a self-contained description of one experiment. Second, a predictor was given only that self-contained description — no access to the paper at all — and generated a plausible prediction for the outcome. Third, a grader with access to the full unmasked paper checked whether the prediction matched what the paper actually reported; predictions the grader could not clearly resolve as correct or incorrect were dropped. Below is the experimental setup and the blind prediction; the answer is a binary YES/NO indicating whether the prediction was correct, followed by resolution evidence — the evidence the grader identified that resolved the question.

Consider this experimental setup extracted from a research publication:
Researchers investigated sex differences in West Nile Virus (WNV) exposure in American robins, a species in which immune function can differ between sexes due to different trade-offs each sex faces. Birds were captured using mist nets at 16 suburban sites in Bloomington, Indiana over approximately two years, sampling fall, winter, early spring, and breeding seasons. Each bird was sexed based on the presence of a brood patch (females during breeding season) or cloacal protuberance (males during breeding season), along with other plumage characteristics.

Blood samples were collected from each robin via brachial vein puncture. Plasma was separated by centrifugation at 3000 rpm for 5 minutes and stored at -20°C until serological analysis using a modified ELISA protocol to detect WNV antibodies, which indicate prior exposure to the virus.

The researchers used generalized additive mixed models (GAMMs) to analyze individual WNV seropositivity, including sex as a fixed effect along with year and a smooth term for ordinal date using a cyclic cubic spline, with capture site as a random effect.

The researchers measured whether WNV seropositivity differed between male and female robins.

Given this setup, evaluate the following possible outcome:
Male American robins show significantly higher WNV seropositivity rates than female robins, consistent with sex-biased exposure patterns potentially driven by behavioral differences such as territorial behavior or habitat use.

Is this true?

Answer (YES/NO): NO